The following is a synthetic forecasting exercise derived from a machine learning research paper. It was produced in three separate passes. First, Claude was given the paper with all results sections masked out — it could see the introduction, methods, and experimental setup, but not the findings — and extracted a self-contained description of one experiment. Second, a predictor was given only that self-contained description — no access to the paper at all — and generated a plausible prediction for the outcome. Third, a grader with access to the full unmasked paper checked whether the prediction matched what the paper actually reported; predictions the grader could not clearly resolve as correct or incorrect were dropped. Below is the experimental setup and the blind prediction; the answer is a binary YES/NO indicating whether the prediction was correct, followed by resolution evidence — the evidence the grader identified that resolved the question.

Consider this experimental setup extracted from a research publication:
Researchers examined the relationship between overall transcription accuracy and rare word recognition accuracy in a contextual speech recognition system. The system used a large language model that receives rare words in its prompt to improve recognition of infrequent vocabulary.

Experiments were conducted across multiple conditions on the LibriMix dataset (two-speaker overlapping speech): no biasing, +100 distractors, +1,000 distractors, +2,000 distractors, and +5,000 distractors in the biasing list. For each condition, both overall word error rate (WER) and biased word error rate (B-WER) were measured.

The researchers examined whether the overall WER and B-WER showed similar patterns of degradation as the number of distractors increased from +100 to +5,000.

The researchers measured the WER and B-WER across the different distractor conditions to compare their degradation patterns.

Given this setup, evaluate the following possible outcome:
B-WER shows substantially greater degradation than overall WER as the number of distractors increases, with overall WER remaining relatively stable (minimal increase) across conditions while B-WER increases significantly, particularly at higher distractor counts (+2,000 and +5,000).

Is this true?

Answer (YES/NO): YES